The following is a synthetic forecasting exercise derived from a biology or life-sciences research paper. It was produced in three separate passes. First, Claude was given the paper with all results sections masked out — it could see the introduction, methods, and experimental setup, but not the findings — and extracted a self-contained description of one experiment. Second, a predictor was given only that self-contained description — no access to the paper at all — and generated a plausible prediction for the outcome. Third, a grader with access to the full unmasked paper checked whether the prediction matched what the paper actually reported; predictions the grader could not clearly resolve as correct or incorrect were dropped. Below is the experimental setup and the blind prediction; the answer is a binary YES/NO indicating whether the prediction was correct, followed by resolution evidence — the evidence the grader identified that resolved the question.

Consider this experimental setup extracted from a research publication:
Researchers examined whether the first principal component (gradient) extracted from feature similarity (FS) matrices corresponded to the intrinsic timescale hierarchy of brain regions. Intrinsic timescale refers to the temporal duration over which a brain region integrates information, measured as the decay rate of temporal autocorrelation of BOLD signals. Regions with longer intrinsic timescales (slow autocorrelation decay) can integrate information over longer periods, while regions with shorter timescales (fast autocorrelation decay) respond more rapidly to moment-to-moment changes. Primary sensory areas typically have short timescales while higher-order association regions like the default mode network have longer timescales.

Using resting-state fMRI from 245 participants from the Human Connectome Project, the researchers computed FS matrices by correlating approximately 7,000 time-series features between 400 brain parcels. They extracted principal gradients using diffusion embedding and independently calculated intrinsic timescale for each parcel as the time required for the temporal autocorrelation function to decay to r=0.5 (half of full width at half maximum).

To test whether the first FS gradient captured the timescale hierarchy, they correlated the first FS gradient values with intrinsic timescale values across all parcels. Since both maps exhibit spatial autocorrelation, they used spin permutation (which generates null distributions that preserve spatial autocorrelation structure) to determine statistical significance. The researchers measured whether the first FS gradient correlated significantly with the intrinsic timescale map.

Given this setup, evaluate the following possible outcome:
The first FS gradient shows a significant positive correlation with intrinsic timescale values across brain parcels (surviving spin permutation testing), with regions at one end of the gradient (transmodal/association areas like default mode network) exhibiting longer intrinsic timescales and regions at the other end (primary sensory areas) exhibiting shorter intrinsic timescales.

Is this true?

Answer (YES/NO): NO